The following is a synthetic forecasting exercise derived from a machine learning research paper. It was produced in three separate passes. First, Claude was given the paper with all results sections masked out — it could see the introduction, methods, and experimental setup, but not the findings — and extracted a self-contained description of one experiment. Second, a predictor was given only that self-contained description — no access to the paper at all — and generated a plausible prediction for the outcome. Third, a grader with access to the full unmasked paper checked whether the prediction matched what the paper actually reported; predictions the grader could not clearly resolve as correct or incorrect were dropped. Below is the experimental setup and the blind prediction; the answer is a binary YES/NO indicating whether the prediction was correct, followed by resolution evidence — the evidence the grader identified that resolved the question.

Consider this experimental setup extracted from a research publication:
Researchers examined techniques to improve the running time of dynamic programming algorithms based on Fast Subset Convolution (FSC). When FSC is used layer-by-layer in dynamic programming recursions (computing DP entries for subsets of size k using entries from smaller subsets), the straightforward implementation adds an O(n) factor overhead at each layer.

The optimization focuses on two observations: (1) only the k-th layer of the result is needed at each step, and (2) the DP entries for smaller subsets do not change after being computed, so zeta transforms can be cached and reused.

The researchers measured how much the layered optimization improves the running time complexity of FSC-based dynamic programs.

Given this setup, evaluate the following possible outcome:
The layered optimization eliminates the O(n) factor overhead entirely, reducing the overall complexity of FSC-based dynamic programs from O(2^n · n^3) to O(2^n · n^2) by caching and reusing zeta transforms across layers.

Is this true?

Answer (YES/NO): YES